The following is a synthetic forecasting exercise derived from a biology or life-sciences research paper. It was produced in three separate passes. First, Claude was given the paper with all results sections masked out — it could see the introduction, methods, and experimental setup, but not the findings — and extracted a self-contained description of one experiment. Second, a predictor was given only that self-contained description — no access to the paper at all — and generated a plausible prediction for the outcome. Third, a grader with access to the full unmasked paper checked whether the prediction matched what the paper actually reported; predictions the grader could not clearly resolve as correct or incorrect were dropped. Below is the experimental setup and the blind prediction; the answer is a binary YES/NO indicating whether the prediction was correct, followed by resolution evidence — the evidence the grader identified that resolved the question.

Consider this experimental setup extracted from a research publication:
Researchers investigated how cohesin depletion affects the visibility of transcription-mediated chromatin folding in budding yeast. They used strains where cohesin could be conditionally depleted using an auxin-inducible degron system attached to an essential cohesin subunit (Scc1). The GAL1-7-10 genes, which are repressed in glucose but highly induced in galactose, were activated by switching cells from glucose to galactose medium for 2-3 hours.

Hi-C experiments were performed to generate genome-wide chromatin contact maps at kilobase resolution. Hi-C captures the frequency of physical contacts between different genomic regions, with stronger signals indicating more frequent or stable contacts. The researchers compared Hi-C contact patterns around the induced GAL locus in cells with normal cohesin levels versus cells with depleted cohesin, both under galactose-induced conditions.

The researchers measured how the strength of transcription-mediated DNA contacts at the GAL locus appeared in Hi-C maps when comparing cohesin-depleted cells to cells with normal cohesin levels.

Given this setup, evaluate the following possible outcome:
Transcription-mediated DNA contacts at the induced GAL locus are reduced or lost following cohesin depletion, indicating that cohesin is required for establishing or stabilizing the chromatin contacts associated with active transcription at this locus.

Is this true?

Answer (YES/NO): NO